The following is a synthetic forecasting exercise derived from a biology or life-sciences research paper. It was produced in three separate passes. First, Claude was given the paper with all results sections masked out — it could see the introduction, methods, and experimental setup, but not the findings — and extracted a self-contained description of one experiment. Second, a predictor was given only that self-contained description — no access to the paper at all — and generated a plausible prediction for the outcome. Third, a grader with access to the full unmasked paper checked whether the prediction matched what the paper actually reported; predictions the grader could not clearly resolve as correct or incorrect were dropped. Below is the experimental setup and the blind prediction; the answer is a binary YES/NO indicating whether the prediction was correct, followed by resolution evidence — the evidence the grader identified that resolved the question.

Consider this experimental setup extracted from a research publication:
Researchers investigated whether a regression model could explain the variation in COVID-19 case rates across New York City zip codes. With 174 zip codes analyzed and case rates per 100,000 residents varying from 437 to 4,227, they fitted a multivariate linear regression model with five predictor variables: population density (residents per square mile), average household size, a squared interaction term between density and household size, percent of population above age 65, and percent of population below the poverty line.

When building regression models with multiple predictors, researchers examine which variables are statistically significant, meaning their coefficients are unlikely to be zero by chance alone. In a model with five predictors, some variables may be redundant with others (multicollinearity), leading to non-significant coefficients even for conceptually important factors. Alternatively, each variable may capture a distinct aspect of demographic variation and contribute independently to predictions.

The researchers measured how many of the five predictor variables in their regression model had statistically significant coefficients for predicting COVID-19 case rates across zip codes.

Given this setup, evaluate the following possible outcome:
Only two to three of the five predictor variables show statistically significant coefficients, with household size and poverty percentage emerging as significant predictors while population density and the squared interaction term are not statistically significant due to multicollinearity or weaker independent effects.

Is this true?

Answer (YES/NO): NO